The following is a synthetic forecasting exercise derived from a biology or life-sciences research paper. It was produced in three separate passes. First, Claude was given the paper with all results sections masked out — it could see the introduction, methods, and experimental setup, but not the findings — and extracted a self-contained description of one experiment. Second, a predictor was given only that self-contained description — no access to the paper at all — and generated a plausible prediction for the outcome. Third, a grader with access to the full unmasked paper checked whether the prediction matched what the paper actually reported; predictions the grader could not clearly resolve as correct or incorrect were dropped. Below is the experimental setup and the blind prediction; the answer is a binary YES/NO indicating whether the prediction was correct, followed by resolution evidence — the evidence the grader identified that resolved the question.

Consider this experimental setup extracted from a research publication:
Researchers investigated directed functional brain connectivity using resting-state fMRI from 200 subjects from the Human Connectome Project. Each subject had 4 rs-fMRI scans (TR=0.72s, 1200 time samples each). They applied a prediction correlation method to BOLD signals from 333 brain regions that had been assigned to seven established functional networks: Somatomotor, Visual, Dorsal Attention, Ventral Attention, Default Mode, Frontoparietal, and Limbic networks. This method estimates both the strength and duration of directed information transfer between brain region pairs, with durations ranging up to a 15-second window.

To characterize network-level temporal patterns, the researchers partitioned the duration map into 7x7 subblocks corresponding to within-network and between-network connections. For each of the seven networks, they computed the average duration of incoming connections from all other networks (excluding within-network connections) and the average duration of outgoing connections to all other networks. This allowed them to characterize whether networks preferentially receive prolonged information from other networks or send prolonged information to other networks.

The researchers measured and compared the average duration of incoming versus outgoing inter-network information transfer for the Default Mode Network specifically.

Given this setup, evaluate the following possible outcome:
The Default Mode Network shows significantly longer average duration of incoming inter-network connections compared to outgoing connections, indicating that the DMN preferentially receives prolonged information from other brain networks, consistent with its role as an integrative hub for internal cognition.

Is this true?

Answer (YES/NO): NO